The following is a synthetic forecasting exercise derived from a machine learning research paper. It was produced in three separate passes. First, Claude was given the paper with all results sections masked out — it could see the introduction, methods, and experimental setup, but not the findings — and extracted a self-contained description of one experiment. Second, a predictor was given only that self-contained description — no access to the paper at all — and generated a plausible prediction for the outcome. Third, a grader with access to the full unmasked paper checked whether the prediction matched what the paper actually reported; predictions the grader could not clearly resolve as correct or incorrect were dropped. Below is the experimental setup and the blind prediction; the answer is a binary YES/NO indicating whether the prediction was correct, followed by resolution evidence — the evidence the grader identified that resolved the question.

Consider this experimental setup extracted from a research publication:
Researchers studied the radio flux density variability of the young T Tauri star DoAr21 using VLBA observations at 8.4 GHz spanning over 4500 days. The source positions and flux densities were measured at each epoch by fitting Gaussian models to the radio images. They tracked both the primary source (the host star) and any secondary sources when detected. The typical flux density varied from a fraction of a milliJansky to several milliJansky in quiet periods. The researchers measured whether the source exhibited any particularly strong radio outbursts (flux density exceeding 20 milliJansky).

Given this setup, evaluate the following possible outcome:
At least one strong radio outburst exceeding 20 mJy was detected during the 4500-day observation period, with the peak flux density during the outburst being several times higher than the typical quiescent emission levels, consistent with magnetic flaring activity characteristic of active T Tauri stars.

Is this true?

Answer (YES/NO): YES